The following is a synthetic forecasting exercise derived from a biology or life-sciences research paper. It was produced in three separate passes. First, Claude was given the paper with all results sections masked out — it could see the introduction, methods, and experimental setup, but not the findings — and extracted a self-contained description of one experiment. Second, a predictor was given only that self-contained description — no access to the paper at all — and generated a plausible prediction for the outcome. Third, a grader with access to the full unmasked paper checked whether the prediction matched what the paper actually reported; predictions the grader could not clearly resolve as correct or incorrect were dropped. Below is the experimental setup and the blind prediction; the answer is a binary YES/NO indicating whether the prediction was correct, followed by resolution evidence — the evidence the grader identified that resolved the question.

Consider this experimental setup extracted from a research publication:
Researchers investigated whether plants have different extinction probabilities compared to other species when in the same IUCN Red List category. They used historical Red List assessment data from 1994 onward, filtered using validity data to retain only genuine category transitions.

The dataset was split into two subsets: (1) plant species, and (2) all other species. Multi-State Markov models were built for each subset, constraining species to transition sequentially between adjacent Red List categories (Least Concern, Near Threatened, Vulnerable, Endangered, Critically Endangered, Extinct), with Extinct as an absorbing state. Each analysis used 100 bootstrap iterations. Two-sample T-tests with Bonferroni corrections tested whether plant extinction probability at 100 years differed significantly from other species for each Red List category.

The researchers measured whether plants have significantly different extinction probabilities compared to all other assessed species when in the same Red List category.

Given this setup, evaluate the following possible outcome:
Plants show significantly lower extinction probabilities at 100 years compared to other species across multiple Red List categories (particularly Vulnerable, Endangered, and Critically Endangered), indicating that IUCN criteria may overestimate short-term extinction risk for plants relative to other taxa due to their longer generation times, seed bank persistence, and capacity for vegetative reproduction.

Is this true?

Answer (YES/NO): YES